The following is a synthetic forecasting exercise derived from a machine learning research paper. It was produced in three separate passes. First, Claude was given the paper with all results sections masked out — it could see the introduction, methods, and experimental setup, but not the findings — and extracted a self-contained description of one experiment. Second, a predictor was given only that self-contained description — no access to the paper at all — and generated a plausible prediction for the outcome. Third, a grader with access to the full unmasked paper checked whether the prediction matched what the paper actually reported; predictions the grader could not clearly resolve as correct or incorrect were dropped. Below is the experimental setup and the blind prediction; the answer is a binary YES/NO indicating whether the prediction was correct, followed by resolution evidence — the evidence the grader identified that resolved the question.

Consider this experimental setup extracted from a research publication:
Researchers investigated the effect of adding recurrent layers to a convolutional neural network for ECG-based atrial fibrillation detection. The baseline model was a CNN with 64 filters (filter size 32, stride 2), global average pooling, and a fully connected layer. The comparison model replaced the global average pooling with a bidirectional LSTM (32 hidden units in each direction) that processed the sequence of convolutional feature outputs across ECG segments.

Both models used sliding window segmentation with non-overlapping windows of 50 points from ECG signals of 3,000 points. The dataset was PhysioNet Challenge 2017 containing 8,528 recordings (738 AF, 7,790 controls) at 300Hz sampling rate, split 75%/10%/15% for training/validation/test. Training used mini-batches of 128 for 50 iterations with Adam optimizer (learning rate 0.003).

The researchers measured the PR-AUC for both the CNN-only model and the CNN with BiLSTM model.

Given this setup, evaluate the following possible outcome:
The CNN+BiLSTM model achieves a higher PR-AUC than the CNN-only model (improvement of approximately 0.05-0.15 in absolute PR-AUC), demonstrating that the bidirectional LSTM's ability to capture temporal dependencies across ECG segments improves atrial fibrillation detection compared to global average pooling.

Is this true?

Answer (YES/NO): NO